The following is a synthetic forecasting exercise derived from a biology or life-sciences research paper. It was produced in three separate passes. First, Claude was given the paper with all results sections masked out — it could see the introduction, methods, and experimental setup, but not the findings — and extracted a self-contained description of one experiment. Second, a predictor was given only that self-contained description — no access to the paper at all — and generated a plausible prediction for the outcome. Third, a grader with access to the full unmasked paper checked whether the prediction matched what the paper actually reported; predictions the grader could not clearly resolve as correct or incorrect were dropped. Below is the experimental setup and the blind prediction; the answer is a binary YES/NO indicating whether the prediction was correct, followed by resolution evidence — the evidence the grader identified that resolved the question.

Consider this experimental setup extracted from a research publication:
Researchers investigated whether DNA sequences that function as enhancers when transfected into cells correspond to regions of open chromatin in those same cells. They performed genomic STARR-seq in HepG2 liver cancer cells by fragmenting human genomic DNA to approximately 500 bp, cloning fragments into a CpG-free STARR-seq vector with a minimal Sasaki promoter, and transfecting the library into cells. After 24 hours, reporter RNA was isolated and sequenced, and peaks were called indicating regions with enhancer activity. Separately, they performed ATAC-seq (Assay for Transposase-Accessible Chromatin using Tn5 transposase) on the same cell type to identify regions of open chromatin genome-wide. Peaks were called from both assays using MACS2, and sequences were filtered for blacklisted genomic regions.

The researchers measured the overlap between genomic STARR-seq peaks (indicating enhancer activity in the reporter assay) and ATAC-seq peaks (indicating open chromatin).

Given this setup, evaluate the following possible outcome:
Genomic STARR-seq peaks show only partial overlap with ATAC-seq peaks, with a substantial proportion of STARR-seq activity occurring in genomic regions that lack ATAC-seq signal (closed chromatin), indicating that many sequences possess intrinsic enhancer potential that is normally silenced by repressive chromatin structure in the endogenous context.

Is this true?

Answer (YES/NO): YES